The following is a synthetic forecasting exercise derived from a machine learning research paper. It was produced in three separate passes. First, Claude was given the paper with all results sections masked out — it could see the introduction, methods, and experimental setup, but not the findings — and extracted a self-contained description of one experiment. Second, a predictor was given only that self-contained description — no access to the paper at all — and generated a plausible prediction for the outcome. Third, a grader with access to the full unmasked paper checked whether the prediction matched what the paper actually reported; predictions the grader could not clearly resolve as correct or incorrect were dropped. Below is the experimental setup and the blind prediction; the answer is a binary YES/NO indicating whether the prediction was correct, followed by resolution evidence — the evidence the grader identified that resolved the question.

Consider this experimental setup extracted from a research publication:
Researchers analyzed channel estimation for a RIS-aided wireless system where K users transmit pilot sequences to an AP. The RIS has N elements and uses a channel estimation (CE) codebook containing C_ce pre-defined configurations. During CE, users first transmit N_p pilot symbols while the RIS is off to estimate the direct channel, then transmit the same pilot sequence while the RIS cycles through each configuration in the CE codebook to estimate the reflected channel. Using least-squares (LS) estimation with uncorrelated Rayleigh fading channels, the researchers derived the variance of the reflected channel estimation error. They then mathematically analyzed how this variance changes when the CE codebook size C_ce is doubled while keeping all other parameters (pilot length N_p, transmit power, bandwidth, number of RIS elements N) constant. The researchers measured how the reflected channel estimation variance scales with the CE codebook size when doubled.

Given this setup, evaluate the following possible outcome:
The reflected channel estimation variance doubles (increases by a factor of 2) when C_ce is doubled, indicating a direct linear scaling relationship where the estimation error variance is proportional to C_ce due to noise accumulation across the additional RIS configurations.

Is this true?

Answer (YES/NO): NO